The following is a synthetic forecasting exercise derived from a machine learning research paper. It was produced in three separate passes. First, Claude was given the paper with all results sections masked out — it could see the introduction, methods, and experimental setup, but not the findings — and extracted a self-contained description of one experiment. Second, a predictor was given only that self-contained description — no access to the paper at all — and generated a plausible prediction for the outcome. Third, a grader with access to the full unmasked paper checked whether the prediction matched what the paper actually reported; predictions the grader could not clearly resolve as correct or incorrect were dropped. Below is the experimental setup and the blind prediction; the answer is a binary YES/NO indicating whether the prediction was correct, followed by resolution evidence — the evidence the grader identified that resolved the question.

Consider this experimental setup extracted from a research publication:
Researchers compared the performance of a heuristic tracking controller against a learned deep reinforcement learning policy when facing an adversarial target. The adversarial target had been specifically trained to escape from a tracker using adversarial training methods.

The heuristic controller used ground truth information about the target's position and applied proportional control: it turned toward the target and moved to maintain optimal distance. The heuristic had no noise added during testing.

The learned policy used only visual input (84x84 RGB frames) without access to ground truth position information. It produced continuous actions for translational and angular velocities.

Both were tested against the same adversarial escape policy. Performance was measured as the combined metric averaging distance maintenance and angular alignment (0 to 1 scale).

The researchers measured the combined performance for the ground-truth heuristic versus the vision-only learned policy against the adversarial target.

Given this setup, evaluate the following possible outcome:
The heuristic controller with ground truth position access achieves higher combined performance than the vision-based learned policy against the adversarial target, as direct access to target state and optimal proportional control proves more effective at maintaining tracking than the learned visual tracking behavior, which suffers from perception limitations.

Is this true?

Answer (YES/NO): NO